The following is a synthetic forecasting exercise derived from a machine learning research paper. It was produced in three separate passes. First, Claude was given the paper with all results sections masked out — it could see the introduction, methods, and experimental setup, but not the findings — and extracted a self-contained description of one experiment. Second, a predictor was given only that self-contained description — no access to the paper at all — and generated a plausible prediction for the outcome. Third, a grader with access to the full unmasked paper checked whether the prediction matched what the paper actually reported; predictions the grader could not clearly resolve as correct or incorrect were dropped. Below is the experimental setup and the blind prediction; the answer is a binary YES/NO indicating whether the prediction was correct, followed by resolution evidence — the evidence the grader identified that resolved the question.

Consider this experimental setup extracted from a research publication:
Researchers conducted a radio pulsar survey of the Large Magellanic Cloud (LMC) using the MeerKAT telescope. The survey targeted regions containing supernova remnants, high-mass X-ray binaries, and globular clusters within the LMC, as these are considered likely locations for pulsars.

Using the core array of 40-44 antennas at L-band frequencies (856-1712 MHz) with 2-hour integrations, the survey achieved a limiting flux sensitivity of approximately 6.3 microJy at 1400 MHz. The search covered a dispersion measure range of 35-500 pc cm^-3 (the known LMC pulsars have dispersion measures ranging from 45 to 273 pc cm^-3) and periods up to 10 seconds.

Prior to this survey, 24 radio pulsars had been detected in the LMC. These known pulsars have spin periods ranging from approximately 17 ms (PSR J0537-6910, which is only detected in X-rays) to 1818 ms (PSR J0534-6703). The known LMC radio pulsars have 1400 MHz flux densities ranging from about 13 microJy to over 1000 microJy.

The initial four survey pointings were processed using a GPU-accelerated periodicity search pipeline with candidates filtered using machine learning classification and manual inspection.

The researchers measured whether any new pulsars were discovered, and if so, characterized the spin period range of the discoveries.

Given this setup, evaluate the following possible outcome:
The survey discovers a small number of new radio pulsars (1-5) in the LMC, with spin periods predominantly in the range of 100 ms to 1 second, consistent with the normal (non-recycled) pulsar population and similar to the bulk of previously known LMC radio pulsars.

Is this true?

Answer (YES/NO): NO